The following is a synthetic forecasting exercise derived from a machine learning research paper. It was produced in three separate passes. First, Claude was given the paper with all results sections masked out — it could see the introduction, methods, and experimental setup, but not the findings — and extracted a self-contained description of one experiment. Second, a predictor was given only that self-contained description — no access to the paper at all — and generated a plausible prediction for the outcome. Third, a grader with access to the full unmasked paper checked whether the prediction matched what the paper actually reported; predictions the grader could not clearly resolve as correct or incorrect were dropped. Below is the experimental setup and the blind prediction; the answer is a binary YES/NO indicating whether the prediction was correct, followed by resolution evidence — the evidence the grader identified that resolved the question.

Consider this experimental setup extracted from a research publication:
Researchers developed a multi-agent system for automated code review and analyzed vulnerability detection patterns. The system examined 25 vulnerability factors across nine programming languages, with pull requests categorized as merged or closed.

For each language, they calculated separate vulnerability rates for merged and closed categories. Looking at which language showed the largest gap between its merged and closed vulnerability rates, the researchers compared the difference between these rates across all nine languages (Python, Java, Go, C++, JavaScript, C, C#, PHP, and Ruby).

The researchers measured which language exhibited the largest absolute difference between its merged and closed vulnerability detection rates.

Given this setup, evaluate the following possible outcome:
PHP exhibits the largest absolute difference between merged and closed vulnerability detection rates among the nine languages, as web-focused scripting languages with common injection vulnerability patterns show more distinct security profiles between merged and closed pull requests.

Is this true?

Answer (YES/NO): NO